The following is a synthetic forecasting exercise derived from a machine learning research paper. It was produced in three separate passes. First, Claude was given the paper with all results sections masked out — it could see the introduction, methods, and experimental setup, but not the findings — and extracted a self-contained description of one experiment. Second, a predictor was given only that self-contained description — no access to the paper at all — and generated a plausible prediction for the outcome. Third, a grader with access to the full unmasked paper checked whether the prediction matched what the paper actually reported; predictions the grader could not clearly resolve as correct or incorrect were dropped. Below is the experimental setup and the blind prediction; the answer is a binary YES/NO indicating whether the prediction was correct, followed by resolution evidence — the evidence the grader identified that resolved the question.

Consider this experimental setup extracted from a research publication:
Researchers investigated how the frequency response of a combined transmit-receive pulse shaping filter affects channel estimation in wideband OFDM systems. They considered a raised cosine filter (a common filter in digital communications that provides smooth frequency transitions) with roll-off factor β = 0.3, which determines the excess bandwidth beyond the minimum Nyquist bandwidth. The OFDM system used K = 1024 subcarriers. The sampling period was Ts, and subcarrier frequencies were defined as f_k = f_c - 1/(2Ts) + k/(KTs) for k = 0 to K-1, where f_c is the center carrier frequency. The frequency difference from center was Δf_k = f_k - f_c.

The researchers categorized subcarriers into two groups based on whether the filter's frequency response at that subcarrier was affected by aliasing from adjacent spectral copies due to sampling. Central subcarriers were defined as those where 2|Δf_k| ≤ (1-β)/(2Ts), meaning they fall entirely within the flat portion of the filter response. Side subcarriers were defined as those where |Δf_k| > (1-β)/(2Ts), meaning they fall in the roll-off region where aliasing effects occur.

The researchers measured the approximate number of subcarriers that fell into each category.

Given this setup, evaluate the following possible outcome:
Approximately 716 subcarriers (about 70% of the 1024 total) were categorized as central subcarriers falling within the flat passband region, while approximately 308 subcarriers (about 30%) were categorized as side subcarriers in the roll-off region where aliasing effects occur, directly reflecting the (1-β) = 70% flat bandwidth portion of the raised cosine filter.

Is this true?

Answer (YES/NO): YES